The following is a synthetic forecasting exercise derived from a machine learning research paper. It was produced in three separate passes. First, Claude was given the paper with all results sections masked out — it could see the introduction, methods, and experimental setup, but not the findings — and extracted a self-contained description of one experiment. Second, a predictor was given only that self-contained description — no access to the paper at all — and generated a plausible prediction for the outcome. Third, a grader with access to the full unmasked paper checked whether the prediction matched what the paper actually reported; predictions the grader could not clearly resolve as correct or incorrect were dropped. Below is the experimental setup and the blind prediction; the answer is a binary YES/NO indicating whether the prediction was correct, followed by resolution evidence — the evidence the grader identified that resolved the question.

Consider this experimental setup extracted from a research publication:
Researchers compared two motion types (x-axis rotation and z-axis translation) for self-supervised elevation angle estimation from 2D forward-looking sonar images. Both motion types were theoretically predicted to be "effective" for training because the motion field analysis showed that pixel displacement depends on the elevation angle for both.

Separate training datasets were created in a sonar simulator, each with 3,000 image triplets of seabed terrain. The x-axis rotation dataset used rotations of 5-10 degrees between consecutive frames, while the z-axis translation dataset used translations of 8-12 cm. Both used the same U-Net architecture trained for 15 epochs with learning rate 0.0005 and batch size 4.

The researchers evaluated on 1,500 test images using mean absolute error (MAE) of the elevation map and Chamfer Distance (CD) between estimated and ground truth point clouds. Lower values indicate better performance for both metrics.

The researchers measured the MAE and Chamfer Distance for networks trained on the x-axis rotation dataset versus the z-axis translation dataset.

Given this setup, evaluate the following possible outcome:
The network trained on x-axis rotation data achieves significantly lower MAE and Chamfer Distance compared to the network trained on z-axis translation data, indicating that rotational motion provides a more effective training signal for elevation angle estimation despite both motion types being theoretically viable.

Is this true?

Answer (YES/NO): YES